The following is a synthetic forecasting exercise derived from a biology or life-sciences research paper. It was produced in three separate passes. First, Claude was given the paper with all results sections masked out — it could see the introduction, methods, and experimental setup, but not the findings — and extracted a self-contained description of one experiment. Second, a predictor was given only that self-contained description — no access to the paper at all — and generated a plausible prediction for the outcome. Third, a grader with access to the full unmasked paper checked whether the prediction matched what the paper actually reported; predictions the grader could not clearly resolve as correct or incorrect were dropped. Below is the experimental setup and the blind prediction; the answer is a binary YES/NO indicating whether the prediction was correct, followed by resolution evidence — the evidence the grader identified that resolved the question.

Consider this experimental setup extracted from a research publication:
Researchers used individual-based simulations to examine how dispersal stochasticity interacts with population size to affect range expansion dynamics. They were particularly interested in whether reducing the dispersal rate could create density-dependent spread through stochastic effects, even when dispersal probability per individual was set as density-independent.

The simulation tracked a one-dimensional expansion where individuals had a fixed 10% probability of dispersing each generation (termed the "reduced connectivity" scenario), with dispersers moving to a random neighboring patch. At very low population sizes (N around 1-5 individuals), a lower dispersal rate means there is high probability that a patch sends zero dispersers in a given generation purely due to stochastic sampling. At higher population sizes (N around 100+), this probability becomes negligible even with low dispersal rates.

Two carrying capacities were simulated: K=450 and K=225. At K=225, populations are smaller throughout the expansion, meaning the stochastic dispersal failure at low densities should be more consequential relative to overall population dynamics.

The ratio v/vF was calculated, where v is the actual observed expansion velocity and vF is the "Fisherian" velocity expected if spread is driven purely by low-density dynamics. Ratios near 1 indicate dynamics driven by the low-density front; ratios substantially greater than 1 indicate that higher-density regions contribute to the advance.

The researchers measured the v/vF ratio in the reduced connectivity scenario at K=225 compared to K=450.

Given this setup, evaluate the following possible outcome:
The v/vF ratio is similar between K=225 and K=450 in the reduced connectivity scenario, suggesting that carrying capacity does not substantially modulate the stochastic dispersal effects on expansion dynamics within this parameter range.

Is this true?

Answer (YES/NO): NO